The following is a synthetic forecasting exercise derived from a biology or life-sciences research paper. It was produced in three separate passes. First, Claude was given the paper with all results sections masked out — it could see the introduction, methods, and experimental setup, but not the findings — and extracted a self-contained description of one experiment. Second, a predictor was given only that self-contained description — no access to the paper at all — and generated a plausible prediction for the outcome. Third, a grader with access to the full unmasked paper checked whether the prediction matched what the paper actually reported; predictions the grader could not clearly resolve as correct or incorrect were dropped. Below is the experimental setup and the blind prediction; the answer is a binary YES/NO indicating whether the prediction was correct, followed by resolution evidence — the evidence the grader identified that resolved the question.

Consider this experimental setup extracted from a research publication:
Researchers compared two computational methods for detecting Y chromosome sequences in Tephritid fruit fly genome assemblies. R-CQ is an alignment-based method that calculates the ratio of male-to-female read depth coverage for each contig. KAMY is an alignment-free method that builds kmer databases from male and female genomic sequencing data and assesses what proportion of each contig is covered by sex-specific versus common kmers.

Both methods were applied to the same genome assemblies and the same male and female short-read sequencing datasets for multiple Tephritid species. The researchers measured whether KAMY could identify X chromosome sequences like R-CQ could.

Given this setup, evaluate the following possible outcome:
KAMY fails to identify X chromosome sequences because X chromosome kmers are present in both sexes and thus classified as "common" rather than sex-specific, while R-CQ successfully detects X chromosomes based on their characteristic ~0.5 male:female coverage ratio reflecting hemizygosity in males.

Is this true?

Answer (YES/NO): YES